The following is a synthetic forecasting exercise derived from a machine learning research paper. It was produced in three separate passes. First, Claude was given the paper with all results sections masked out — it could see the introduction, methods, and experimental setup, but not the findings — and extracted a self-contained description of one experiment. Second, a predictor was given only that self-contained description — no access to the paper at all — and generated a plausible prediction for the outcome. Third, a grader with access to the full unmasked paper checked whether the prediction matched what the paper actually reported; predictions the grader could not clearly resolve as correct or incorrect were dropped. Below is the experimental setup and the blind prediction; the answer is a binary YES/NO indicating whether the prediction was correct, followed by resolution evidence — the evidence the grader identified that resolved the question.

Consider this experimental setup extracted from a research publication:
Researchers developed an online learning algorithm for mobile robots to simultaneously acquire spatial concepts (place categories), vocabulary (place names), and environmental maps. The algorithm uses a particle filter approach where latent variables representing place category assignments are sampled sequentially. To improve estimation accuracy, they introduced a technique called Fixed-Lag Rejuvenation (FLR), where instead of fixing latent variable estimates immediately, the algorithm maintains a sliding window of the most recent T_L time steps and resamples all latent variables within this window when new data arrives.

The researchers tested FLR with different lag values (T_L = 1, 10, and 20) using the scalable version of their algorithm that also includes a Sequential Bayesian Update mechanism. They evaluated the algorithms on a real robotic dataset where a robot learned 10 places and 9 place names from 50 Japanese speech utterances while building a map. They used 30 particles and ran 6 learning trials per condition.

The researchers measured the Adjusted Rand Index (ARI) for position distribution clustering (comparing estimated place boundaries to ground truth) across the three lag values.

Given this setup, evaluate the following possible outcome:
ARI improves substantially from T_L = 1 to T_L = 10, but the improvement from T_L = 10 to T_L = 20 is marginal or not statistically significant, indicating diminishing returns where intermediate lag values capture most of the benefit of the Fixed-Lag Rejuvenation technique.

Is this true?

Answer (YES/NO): NO